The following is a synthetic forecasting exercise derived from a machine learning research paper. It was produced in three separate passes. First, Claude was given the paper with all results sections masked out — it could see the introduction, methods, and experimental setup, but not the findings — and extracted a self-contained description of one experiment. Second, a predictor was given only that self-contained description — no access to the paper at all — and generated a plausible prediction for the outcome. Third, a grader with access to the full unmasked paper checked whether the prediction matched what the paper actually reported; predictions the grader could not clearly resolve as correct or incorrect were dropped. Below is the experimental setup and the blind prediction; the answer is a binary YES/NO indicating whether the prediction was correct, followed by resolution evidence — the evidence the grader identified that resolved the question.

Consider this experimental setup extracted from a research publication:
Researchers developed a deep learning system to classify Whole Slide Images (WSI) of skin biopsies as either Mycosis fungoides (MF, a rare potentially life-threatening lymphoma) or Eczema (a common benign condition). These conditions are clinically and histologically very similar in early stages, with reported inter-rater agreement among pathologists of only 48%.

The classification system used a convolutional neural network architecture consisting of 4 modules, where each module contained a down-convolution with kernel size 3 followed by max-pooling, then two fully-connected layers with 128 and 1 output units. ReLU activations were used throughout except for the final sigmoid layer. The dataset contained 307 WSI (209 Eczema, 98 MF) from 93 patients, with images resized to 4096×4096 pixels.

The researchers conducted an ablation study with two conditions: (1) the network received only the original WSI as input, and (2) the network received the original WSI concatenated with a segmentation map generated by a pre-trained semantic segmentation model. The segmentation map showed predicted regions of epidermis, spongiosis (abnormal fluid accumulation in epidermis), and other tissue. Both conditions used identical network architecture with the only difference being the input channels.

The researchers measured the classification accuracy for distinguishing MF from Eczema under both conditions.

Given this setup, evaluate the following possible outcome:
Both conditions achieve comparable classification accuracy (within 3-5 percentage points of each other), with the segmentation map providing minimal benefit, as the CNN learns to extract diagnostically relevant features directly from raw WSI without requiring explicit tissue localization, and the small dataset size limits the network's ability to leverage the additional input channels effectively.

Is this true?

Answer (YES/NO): NO